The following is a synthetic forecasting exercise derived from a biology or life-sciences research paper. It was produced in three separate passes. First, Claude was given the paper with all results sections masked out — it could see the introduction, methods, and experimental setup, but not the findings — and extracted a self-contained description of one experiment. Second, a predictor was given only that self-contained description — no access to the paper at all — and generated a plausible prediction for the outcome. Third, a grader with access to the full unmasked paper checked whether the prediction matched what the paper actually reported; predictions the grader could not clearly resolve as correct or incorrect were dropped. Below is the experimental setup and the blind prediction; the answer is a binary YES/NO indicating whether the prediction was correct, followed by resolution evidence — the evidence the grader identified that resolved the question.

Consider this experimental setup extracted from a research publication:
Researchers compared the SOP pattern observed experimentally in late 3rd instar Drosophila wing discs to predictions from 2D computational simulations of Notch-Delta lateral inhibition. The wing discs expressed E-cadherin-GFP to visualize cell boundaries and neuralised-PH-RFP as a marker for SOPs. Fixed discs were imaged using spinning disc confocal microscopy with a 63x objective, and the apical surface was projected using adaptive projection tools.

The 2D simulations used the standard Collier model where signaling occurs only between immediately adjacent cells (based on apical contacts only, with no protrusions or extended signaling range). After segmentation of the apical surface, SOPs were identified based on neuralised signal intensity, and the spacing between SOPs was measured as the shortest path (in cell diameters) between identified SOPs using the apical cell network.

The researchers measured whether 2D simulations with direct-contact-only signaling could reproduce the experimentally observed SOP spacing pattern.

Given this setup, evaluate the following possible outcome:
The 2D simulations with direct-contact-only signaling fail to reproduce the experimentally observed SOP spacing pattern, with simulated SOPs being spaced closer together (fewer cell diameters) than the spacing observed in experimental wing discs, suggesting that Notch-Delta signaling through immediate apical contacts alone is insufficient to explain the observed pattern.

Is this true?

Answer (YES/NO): YES